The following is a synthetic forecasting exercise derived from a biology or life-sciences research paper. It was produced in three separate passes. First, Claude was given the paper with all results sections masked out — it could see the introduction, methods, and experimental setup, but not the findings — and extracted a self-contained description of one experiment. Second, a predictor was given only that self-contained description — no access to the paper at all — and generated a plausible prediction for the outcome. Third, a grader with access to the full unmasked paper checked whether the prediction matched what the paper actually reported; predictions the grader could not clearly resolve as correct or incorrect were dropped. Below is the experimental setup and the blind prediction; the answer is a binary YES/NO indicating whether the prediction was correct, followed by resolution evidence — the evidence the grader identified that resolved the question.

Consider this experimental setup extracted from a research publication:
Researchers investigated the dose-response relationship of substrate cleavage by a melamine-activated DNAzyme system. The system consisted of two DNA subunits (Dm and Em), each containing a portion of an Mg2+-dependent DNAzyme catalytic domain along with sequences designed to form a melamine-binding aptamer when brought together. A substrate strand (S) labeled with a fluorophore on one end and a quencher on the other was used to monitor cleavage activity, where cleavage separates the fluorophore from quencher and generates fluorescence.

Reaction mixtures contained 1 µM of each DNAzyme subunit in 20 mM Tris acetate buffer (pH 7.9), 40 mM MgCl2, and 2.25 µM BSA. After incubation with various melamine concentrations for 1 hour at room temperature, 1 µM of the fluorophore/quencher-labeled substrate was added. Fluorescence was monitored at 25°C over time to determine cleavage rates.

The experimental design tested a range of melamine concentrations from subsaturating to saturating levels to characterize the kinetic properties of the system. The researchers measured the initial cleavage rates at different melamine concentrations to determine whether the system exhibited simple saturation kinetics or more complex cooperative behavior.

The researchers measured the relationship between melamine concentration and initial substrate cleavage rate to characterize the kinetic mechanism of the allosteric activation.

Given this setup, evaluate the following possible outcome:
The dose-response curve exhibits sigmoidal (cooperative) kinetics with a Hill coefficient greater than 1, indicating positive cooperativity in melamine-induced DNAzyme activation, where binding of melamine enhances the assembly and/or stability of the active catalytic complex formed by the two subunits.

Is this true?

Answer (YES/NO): NO